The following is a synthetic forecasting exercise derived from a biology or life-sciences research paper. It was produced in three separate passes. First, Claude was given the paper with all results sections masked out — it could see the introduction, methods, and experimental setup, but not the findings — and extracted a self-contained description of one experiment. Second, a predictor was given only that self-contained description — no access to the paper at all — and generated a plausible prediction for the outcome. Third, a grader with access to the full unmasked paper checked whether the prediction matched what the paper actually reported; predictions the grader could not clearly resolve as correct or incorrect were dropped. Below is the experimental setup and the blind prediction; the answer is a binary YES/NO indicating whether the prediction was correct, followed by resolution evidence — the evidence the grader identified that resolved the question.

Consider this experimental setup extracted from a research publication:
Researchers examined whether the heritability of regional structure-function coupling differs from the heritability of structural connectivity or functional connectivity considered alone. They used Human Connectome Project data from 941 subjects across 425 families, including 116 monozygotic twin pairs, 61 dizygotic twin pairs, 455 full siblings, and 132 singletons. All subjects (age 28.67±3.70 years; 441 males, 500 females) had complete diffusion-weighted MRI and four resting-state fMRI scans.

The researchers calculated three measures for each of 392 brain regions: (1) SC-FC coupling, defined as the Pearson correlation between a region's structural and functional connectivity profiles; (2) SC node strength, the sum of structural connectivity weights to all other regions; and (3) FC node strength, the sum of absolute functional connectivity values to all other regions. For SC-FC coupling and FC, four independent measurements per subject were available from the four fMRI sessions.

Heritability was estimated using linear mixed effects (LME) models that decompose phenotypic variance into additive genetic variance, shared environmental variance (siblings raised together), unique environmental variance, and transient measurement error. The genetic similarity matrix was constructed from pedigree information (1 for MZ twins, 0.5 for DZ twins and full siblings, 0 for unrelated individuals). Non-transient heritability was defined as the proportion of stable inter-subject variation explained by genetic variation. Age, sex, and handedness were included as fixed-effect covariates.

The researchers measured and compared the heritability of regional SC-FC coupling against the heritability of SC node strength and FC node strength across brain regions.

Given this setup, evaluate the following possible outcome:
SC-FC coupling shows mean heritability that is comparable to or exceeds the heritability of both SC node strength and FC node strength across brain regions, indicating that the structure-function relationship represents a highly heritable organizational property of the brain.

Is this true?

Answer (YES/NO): YES